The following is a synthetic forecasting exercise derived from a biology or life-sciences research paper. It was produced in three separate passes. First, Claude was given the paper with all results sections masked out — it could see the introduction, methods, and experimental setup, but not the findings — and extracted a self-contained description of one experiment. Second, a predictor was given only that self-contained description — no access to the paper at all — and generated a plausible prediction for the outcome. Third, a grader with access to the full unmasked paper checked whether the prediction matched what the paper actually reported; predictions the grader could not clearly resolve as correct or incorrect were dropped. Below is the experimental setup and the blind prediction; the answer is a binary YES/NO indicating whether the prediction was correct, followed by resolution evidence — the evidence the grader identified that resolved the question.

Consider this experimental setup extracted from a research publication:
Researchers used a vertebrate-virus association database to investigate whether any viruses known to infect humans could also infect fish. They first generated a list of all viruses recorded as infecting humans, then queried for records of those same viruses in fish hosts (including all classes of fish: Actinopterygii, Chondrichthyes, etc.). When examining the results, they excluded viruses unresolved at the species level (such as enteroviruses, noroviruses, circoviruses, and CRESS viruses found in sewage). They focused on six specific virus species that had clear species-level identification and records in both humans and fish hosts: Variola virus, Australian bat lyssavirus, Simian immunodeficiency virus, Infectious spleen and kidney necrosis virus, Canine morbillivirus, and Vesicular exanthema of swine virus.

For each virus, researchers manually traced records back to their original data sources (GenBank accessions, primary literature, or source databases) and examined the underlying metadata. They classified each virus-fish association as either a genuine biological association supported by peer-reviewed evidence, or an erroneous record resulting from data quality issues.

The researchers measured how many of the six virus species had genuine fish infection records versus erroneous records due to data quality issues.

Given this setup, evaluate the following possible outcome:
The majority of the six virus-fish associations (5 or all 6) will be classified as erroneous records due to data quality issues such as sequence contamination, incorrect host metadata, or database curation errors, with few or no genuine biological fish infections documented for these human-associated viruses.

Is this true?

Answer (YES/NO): YES